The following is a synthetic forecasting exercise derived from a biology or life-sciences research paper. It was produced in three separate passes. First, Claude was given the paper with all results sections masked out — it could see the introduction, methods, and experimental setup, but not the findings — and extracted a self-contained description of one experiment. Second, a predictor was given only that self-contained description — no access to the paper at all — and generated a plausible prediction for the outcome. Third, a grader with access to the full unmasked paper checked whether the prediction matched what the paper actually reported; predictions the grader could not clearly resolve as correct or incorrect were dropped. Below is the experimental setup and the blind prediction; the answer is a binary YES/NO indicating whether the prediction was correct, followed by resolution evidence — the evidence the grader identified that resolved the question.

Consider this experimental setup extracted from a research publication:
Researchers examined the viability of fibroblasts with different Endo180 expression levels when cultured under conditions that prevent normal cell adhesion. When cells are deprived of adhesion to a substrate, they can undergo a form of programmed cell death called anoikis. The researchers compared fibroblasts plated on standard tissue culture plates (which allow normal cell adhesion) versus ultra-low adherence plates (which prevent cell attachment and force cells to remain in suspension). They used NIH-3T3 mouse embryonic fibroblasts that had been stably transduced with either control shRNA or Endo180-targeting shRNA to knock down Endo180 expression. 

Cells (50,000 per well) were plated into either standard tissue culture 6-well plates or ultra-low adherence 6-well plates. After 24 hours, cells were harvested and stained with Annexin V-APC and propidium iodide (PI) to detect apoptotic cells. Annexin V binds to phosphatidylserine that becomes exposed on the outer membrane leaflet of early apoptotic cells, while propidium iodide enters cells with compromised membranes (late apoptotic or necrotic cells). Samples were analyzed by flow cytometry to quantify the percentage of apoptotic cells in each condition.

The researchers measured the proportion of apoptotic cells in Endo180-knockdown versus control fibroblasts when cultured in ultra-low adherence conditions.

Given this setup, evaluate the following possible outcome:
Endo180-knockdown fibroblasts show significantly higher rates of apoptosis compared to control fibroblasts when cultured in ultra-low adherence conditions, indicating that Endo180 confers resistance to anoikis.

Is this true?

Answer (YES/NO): YES